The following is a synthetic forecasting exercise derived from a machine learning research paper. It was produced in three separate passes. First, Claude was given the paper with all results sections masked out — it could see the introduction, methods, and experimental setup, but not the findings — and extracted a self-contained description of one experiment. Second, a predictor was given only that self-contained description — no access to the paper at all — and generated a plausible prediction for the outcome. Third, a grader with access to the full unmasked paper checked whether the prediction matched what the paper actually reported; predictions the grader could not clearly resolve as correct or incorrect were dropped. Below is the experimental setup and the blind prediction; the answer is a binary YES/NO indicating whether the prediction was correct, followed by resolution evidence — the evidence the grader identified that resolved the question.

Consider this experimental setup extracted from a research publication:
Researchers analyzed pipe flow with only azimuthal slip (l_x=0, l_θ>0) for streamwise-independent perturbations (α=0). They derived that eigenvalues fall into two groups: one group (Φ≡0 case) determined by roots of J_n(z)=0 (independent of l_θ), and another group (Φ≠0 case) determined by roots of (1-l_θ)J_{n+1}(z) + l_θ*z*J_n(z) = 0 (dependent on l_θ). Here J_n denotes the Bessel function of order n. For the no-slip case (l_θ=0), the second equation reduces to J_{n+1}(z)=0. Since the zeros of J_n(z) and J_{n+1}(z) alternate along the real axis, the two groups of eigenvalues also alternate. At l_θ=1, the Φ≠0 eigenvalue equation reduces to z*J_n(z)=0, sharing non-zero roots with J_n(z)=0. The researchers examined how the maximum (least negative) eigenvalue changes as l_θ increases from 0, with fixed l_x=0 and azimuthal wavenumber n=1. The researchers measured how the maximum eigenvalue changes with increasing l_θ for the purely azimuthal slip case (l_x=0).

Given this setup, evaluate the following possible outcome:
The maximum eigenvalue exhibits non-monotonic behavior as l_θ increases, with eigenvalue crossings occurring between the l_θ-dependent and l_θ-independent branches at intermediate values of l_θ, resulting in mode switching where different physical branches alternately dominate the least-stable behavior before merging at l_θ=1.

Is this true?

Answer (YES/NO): NO